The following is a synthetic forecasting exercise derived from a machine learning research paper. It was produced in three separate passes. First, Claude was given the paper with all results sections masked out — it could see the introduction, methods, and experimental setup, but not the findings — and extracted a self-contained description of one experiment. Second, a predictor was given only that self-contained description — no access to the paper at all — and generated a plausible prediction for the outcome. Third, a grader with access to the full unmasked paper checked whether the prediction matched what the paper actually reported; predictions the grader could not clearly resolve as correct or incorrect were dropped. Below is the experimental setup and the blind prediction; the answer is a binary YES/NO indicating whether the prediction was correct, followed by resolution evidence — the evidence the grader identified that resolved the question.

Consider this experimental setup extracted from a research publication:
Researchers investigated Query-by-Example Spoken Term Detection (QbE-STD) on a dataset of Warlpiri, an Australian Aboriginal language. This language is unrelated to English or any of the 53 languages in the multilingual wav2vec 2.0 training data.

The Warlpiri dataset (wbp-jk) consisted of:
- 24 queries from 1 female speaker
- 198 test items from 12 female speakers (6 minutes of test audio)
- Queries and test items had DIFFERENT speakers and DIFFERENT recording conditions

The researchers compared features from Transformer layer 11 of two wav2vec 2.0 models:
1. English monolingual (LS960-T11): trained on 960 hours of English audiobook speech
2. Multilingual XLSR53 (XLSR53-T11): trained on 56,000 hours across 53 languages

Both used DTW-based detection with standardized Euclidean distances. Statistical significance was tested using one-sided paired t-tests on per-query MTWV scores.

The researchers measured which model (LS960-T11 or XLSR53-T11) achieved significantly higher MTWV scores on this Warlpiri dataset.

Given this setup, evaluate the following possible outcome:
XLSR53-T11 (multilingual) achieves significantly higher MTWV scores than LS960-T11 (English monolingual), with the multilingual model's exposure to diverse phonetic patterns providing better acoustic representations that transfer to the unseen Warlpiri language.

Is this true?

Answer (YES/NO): NO